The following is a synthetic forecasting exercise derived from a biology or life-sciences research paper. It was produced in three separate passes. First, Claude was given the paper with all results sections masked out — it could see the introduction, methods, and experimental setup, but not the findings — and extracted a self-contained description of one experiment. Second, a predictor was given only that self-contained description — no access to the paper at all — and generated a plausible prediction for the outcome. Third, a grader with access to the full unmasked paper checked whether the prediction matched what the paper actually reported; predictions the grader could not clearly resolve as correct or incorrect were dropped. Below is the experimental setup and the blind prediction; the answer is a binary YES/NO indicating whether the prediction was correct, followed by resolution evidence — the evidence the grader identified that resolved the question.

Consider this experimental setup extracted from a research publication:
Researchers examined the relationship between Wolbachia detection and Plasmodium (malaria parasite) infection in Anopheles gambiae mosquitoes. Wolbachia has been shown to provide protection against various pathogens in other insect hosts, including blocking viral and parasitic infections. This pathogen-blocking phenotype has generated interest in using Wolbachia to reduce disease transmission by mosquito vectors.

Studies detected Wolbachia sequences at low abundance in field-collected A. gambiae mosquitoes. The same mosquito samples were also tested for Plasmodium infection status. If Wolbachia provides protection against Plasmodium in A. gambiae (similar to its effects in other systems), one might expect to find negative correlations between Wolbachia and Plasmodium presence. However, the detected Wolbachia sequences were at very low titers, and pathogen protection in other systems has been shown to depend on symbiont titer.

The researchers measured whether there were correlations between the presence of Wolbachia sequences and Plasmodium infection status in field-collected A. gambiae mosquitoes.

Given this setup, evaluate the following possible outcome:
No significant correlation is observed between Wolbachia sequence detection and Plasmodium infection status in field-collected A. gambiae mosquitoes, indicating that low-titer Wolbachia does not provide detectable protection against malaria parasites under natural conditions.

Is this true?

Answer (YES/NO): NO